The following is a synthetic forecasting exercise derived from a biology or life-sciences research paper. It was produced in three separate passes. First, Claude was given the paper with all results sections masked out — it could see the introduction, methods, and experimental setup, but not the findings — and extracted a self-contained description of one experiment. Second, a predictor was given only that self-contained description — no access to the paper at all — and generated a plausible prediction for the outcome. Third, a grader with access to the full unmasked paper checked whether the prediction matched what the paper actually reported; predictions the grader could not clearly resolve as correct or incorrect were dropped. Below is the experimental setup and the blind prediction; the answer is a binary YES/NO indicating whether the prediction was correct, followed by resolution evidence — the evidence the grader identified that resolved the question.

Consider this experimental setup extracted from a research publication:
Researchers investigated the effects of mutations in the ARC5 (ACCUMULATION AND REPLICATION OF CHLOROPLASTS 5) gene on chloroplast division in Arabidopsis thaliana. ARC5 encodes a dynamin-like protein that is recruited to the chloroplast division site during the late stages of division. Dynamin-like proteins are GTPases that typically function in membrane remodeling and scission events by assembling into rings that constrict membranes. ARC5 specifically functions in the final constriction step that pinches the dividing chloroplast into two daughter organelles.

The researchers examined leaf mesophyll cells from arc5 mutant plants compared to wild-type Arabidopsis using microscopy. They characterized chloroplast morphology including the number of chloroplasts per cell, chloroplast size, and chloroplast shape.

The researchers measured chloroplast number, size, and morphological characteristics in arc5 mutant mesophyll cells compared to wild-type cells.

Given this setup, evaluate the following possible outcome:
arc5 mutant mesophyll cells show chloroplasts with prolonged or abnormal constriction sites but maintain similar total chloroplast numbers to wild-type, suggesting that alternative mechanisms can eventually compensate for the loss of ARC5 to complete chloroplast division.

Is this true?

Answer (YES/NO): NO